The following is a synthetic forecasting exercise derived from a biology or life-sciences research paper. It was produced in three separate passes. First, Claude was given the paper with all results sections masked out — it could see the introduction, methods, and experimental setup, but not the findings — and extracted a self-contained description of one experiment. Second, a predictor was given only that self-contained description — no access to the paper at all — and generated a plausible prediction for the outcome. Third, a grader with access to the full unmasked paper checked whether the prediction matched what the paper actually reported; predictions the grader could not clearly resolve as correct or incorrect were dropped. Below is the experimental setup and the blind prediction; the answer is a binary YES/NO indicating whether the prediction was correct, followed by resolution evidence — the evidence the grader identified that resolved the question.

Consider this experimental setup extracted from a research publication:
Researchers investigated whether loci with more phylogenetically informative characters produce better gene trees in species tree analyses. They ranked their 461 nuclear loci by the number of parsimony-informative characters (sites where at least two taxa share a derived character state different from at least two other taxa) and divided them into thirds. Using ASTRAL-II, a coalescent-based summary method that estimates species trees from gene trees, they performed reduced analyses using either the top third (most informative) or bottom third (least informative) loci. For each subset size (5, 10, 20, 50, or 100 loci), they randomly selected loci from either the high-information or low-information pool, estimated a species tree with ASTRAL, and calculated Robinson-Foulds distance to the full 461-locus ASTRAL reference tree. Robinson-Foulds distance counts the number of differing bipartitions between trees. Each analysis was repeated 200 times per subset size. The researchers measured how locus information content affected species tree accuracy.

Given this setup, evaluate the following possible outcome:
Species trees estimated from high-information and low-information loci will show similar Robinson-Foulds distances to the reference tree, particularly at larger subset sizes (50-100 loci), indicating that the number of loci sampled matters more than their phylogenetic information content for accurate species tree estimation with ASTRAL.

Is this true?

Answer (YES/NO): NO